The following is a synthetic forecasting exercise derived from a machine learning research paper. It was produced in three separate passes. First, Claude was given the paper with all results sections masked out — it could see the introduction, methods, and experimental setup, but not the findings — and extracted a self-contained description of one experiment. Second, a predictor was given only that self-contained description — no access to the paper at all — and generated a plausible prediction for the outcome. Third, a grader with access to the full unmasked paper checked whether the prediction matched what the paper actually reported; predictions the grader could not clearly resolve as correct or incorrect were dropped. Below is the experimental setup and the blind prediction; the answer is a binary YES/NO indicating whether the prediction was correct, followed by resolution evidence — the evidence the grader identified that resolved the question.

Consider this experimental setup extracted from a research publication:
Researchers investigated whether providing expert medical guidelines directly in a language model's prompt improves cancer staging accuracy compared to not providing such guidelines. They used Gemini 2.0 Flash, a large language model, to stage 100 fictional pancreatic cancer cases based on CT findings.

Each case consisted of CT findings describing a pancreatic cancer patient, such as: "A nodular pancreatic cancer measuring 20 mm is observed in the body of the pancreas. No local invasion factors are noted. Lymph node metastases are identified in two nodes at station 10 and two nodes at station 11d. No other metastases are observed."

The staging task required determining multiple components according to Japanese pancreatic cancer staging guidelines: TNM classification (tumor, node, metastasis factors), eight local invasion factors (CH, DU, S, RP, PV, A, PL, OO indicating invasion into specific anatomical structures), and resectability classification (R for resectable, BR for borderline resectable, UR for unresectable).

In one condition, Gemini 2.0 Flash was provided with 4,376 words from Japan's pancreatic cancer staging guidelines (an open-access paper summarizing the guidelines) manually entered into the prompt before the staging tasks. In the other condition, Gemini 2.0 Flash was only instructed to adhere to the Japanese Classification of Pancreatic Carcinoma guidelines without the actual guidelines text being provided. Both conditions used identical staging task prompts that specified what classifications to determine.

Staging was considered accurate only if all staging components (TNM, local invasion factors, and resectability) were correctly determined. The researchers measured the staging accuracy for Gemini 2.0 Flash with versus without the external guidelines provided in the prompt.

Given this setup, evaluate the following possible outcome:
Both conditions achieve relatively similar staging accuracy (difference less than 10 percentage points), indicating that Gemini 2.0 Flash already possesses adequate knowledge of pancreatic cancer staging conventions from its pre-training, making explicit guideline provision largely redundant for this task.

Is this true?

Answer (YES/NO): NO